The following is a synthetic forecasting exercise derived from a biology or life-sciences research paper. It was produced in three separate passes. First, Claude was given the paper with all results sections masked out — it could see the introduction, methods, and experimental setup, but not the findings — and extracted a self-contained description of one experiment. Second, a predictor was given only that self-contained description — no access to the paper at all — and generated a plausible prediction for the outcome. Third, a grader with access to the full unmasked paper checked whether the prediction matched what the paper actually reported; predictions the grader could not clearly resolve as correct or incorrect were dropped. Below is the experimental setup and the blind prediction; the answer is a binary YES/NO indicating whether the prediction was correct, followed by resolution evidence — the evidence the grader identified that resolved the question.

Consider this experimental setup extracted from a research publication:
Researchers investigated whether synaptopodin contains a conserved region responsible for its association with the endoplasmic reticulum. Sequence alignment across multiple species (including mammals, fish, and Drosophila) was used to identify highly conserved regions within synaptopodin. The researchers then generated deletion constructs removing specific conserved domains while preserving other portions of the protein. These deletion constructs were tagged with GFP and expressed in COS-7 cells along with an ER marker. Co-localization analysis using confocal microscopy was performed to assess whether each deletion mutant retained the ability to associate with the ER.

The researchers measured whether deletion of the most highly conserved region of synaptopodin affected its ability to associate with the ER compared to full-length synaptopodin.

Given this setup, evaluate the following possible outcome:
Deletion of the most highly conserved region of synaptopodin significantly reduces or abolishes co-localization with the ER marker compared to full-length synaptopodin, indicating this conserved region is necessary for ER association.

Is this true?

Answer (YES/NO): YES